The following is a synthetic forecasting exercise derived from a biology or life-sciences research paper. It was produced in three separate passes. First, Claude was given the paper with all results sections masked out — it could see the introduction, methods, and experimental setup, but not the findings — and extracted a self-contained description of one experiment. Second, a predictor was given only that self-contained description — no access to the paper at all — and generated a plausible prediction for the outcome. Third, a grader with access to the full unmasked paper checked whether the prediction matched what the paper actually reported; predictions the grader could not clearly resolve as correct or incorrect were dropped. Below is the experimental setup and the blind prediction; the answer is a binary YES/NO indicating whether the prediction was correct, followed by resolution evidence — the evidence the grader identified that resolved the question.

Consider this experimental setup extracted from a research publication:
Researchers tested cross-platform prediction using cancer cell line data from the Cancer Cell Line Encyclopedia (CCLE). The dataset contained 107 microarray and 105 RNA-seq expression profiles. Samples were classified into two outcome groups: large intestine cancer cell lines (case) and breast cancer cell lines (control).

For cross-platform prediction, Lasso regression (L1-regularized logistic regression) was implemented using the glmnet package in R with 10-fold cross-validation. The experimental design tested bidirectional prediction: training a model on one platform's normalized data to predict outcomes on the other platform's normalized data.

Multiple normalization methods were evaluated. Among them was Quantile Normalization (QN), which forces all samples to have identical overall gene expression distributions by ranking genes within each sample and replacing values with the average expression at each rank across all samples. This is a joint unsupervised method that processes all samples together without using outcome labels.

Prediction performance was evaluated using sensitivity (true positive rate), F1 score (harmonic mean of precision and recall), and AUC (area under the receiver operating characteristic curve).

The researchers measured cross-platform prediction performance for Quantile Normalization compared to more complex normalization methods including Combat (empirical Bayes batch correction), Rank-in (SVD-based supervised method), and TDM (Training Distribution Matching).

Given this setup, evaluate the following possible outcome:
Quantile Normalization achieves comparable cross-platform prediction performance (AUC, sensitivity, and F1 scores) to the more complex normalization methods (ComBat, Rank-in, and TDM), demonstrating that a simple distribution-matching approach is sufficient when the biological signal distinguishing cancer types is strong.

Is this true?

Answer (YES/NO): NO